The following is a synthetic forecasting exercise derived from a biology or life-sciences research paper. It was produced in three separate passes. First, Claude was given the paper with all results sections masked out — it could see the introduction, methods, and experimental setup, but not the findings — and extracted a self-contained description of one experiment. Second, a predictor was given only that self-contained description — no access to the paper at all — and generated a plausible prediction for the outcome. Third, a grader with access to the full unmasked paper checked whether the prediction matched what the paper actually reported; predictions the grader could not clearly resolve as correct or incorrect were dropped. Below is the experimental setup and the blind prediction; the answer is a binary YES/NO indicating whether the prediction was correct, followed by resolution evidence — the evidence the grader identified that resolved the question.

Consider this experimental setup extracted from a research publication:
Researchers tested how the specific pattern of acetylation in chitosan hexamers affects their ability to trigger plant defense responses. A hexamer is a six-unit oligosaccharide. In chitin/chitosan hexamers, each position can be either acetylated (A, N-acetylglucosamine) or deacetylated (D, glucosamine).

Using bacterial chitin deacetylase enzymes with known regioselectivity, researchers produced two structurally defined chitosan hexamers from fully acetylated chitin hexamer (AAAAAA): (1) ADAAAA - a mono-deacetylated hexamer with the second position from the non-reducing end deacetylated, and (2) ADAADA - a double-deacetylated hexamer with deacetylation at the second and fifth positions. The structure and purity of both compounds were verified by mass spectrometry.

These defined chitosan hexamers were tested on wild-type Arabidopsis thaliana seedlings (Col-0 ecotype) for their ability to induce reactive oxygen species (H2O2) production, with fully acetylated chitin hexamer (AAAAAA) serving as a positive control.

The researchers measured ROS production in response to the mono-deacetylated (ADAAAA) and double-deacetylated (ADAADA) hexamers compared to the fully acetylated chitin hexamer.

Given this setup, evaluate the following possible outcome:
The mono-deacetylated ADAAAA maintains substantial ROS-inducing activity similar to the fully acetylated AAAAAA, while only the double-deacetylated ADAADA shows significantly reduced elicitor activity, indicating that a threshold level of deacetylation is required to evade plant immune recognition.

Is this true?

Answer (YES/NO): NO